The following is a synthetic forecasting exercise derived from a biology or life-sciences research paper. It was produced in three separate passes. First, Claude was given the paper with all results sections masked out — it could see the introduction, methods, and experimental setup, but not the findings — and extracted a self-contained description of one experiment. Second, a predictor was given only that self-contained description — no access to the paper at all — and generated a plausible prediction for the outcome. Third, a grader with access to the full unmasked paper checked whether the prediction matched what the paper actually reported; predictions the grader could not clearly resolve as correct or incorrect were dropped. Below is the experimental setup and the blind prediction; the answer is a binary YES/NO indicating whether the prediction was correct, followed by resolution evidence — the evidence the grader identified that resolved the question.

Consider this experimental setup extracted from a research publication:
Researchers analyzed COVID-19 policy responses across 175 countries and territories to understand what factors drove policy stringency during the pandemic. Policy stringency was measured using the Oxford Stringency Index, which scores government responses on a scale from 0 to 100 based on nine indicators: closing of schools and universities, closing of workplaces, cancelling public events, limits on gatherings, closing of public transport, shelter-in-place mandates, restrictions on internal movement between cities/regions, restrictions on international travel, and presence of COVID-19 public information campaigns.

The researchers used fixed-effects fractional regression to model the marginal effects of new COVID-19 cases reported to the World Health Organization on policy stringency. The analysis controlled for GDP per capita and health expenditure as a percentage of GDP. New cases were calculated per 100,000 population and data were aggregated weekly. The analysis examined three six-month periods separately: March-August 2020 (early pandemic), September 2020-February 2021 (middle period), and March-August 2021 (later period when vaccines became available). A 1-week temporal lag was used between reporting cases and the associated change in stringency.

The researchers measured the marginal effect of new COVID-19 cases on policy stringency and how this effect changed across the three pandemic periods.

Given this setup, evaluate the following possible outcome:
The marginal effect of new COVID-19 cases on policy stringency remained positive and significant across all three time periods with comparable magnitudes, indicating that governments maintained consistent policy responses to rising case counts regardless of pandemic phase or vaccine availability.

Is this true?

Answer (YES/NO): NO